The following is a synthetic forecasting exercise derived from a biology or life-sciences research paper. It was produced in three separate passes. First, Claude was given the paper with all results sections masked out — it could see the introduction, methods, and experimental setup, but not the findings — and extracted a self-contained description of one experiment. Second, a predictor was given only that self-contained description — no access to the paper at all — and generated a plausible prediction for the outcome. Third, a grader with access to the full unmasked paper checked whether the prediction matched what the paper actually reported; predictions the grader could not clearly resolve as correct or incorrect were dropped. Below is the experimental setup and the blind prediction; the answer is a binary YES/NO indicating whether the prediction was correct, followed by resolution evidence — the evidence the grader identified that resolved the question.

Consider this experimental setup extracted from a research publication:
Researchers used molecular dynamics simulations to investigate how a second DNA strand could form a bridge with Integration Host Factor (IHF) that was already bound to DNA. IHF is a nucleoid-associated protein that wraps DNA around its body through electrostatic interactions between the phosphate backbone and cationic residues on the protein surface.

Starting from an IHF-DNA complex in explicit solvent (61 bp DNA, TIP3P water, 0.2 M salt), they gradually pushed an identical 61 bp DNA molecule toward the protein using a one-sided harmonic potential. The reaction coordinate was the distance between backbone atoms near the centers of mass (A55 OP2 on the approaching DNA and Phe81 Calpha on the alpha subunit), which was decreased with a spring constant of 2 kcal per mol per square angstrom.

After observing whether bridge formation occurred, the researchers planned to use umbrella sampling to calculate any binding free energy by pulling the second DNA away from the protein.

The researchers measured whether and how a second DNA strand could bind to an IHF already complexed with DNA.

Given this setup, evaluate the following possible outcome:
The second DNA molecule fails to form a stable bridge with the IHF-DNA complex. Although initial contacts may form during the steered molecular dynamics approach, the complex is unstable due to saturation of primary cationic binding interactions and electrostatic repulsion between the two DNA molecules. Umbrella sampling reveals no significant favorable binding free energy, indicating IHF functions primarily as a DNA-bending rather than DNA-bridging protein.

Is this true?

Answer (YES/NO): NO